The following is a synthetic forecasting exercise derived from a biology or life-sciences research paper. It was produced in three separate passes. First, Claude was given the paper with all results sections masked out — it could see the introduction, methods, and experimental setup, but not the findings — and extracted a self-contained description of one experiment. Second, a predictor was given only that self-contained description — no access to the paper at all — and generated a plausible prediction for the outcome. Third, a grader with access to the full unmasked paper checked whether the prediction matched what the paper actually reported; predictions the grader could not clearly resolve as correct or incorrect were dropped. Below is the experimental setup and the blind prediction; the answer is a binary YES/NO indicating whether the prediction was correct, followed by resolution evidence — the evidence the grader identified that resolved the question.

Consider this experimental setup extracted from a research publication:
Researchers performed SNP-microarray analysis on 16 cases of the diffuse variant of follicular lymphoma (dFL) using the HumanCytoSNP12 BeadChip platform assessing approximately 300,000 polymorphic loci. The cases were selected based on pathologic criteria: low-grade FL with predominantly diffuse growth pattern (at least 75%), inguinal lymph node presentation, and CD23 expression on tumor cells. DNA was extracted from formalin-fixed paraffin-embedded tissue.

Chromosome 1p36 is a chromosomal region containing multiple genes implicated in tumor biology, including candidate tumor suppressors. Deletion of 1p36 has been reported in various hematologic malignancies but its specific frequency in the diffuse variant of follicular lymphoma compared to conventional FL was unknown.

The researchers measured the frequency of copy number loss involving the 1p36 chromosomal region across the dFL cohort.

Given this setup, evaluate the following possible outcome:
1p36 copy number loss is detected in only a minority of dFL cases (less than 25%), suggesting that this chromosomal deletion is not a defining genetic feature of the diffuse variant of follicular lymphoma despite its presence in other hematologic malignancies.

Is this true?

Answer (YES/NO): NO